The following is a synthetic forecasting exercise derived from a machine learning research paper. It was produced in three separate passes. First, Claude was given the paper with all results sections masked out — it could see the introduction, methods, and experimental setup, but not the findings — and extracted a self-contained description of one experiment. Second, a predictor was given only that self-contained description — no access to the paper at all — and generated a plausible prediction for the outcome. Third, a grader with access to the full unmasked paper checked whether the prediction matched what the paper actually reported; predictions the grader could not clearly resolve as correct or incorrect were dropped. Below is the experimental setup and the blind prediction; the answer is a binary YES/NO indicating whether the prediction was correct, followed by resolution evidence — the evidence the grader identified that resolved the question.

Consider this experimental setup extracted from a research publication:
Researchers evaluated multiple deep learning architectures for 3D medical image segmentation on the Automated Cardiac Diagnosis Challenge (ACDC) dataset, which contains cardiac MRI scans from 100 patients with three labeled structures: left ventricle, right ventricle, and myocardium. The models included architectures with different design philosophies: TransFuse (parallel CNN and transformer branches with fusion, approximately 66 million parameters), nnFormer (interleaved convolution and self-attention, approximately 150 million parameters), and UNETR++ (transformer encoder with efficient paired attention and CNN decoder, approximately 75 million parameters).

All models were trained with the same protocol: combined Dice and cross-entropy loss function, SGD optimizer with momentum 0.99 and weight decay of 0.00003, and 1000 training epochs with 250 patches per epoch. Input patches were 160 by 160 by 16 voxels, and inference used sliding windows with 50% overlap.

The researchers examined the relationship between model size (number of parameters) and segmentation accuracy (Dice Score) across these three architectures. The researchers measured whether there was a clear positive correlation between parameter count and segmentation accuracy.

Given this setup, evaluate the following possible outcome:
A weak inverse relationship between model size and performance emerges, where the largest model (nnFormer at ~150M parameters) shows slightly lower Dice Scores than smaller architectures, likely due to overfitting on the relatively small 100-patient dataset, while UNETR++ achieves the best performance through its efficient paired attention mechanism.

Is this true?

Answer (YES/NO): NO